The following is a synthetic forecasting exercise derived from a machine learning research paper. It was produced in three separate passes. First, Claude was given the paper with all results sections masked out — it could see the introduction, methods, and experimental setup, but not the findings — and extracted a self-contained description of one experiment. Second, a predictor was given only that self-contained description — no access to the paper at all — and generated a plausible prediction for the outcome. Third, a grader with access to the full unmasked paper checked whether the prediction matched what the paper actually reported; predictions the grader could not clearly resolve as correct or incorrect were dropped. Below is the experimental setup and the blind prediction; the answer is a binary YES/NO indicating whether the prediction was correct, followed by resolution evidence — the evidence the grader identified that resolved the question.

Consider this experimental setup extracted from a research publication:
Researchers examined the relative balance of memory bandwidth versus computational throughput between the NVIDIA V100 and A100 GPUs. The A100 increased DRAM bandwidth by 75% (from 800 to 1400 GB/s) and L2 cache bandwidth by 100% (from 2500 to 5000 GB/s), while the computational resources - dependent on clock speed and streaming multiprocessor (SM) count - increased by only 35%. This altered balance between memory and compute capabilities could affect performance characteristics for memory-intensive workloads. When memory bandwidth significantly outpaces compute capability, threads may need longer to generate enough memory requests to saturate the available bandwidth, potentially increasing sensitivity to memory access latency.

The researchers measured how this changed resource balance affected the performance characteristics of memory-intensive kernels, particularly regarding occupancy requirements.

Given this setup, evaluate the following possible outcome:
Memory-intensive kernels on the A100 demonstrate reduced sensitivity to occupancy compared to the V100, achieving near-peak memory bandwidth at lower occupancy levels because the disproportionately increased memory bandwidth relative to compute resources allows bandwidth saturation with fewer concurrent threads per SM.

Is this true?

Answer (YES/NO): NO